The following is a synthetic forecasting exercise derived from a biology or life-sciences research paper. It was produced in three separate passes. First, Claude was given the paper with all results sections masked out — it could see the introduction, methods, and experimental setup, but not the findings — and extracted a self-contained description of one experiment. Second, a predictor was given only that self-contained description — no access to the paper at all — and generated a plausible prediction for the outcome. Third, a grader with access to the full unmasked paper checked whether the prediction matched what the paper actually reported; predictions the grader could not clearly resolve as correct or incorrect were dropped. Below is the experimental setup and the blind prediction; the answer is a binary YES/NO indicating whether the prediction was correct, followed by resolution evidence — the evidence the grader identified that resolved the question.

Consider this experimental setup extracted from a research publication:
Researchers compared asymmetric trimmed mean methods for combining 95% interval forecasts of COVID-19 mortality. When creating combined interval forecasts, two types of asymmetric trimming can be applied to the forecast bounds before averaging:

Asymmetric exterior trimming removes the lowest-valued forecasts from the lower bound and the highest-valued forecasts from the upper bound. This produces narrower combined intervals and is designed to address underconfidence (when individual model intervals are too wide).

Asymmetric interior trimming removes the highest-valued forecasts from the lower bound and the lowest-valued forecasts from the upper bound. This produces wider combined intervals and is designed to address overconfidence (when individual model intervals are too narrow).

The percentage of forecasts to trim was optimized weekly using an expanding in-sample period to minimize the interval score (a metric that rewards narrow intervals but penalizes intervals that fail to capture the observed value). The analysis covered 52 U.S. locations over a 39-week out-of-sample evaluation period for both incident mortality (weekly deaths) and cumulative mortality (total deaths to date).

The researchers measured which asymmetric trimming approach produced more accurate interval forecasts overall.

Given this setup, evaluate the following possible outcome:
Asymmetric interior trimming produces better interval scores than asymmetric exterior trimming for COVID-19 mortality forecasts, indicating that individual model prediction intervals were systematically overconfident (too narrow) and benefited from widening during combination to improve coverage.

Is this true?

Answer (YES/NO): YES